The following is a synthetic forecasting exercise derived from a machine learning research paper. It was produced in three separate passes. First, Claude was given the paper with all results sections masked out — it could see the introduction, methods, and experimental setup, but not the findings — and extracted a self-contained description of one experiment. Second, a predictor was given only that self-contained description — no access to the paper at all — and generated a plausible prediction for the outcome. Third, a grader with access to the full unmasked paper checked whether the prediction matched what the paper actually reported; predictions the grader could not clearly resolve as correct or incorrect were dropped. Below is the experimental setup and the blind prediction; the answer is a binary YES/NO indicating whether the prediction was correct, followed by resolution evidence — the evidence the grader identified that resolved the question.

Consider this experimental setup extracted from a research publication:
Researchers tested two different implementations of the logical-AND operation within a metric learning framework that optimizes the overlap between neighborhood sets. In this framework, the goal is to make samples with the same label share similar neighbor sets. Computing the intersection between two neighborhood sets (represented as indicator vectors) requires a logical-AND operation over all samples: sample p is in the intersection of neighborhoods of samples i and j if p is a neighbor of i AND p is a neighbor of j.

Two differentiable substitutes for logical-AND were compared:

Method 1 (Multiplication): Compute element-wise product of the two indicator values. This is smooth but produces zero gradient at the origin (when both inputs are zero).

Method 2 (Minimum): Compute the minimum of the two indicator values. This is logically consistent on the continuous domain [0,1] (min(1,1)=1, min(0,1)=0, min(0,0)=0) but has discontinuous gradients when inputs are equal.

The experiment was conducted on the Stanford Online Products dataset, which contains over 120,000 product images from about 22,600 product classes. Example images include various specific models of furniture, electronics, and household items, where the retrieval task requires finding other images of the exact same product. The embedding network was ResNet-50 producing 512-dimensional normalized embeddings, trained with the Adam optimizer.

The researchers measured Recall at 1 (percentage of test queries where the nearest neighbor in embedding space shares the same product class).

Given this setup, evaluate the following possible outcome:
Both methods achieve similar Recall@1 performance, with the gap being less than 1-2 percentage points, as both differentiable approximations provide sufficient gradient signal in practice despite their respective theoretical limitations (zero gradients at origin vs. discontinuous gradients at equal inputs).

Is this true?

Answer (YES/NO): NO